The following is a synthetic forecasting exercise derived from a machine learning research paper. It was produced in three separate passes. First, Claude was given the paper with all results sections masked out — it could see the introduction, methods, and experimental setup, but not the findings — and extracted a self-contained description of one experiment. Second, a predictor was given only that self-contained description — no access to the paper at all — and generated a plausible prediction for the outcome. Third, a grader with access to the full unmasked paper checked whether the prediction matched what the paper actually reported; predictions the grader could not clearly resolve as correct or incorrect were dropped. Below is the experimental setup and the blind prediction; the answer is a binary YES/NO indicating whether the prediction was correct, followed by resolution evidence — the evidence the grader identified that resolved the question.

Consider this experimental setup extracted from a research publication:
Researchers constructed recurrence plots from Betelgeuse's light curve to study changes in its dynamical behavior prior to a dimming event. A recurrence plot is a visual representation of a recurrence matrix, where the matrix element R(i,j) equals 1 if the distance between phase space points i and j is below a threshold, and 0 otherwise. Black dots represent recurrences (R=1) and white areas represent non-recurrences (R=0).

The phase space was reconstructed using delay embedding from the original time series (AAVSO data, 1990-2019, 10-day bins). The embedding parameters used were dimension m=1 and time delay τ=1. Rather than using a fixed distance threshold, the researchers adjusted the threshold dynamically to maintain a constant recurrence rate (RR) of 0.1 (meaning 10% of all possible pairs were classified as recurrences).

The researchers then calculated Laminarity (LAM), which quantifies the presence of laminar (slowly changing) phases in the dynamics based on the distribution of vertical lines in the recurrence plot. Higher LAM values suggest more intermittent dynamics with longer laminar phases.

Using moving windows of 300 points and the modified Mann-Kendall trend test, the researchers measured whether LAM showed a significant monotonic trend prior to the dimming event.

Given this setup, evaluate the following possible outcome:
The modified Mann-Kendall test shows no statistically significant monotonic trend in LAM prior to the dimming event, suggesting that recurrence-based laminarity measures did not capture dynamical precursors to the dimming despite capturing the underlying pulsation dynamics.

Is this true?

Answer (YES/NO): NO